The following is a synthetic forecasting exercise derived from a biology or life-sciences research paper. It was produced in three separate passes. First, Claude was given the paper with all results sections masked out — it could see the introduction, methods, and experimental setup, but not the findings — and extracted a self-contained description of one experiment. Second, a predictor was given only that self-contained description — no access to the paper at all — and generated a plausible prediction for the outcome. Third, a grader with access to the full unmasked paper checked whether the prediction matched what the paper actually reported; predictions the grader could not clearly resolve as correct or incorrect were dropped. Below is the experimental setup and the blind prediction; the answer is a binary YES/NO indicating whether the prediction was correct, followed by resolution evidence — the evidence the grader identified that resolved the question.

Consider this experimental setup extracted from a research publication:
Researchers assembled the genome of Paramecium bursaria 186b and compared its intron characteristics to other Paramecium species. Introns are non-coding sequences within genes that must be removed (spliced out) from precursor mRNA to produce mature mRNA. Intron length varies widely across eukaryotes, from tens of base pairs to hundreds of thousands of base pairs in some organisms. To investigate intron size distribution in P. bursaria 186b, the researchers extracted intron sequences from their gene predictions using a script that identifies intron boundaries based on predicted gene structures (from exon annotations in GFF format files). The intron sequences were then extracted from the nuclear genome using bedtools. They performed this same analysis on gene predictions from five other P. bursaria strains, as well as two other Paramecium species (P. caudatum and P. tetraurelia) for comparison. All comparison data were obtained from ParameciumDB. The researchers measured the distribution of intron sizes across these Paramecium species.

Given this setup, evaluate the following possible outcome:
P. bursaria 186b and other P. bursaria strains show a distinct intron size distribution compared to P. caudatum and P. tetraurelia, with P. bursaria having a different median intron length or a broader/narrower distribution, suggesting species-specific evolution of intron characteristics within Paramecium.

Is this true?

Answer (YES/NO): NO